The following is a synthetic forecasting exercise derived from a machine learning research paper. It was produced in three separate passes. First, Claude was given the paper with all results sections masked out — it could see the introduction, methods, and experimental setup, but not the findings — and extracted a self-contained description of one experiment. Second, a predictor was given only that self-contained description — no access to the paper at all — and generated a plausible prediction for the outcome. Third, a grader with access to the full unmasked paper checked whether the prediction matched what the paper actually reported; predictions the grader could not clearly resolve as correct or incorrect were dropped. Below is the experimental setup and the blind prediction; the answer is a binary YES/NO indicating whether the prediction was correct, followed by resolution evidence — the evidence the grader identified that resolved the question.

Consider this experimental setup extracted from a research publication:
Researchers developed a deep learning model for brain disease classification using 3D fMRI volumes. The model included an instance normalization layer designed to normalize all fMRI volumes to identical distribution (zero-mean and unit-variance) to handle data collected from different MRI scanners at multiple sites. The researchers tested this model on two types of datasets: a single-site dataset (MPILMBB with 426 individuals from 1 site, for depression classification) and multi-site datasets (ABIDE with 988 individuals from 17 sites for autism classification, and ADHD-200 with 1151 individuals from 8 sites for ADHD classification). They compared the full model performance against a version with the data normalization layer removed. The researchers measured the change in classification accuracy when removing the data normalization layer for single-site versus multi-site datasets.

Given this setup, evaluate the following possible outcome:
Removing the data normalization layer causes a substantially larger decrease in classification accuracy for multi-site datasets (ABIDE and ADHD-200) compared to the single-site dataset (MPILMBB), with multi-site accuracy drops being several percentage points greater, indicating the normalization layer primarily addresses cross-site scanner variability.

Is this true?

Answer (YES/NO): YES